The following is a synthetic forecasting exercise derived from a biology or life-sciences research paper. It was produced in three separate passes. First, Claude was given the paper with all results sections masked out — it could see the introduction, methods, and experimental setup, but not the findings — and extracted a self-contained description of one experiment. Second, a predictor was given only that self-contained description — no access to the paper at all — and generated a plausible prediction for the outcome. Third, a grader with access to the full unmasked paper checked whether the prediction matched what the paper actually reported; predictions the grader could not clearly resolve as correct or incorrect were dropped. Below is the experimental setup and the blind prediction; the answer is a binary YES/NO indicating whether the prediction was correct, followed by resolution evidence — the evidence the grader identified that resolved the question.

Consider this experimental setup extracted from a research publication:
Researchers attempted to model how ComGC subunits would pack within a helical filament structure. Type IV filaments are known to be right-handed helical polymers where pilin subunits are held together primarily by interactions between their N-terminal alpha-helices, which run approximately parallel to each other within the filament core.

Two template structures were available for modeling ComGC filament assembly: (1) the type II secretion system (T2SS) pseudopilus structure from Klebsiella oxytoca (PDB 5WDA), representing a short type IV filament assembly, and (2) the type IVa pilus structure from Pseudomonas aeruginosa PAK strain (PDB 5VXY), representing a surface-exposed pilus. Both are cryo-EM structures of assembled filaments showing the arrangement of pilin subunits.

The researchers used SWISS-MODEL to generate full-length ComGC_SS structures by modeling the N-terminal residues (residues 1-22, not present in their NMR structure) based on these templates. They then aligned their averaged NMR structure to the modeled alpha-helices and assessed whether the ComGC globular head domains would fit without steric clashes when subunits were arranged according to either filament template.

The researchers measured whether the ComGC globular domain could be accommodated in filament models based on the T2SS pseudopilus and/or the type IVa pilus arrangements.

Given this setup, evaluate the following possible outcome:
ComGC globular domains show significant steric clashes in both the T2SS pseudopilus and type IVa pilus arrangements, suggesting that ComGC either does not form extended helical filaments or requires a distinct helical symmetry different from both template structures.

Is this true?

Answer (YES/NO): NO